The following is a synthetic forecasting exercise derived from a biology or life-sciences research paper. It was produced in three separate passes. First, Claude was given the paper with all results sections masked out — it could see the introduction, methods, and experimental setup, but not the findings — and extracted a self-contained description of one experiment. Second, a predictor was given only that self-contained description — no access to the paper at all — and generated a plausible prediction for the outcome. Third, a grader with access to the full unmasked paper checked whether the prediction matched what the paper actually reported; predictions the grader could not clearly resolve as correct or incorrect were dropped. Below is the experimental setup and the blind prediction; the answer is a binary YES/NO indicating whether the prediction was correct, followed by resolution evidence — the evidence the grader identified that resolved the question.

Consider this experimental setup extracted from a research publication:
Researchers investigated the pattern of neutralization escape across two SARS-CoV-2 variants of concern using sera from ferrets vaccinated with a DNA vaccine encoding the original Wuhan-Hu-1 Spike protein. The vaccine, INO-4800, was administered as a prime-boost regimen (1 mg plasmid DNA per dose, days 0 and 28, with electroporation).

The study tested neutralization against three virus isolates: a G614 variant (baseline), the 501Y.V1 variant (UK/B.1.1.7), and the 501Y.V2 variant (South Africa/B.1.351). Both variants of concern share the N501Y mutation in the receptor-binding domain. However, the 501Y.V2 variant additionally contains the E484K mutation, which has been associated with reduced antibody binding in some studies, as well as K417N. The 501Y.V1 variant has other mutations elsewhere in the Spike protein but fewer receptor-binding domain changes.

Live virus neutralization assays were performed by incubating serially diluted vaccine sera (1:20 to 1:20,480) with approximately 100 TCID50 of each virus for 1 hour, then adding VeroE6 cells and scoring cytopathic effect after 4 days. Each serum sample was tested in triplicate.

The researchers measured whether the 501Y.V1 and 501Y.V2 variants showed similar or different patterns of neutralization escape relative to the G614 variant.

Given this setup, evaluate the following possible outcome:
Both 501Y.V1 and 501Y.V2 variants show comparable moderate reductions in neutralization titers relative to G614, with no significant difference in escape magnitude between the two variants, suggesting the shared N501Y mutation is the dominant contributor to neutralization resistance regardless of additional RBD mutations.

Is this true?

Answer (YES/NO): NO